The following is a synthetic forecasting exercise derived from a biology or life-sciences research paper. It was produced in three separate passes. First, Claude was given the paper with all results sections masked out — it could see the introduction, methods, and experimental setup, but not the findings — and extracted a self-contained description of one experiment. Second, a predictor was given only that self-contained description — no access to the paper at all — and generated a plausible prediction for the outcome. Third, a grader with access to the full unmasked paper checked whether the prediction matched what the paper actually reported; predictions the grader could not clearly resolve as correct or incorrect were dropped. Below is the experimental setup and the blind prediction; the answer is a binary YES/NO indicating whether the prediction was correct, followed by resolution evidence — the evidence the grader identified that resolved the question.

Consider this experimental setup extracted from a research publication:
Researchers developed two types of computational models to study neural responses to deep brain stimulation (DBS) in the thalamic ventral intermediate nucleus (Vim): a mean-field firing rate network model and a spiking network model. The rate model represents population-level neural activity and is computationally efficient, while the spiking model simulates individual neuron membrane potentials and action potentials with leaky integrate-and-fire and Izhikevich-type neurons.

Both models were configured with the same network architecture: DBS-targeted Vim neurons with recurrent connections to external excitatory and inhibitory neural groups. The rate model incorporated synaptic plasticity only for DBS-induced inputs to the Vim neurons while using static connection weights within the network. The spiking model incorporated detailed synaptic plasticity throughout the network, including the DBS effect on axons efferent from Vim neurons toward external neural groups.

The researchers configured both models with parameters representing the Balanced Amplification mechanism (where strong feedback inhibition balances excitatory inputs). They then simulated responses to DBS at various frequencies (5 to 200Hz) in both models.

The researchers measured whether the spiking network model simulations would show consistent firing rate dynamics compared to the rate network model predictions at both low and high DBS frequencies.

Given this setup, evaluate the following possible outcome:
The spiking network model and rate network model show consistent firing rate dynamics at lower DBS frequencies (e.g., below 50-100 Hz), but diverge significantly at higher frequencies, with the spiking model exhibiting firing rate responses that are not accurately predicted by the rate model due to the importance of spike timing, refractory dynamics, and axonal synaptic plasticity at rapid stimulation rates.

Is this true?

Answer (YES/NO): NO